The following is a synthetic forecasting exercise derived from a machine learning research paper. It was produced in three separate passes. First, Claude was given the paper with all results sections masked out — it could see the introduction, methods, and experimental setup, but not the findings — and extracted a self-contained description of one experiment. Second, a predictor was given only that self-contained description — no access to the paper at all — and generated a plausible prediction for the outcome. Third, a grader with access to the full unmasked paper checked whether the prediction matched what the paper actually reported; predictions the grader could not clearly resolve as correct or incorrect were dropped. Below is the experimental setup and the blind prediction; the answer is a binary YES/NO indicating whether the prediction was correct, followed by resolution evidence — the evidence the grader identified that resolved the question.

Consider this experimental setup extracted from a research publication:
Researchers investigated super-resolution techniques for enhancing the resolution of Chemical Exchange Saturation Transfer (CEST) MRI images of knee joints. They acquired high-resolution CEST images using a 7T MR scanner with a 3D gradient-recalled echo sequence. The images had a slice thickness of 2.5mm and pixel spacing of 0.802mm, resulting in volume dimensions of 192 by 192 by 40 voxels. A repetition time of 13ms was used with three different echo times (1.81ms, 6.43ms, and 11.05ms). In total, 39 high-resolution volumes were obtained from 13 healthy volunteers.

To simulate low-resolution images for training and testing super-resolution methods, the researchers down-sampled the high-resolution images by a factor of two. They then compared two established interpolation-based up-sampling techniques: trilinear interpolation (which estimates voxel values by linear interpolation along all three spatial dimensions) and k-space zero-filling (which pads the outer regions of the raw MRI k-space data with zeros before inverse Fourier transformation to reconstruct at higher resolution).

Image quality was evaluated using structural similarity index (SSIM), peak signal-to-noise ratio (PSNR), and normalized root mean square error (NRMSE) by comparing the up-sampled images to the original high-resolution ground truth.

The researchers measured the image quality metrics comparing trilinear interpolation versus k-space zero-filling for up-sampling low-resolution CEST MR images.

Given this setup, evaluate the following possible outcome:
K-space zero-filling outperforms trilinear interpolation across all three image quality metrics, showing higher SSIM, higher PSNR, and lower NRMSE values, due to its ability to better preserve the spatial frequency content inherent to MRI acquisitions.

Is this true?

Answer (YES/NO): YES